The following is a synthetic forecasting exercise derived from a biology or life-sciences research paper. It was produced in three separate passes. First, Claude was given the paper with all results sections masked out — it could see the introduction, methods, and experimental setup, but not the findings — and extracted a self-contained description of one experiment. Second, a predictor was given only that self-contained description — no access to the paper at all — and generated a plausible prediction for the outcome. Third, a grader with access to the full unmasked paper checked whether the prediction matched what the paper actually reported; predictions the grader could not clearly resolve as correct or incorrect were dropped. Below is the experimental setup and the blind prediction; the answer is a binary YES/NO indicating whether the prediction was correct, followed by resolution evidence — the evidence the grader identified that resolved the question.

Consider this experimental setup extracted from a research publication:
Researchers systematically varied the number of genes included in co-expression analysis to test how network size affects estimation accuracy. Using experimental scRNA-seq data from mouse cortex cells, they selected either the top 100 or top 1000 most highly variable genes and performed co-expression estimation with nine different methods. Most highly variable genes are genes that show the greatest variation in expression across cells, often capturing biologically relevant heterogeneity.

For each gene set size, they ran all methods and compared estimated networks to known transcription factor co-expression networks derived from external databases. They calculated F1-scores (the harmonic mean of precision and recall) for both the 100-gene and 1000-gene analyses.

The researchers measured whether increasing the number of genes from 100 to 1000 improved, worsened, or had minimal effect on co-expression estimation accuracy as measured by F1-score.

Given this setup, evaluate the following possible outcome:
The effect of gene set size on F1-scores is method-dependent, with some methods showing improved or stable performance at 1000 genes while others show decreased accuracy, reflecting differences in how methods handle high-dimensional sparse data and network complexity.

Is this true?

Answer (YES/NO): NO